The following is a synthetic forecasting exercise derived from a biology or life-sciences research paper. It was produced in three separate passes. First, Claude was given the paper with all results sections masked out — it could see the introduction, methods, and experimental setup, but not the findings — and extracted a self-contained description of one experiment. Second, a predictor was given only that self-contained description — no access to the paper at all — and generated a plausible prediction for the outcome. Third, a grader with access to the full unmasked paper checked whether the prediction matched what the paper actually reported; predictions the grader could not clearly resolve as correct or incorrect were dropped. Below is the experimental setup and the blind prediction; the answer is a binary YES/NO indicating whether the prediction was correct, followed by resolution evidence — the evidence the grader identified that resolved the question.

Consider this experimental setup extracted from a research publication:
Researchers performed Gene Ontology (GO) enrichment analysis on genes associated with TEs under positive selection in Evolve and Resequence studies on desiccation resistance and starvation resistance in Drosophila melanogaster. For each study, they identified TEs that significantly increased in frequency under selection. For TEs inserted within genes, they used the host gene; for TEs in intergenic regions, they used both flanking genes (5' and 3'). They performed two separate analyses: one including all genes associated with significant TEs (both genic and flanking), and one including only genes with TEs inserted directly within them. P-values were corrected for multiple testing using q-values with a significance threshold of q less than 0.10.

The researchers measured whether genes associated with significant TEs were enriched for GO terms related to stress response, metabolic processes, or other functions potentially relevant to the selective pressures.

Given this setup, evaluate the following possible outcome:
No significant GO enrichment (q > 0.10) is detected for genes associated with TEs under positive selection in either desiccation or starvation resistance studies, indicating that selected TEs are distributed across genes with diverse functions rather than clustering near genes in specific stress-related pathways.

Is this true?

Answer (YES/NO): NO